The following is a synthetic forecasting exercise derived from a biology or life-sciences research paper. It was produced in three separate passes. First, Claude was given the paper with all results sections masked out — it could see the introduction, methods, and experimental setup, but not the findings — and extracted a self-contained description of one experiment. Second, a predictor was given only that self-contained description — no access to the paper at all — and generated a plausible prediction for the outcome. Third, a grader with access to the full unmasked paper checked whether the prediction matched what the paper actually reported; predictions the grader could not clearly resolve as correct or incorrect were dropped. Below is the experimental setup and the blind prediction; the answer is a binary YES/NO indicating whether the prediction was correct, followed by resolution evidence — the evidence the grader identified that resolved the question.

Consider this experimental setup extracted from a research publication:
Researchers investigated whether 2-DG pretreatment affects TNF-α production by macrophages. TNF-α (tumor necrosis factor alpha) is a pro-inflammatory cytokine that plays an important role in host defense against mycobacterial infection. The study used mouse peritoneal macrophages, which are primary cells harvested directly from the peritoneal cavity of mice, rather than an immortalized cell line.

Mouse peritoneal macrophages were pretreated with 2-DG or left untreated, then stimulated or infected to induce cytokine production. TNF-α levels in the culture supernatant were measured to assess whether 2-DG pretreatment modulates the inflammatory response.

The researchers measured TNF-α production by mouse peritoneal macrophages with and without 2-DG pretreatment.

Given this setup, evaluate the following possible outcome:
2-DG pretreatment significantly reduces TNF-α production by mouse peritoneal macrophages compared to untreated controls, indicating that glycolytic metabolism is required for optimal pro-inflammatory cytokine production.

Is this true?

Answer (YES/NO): NO